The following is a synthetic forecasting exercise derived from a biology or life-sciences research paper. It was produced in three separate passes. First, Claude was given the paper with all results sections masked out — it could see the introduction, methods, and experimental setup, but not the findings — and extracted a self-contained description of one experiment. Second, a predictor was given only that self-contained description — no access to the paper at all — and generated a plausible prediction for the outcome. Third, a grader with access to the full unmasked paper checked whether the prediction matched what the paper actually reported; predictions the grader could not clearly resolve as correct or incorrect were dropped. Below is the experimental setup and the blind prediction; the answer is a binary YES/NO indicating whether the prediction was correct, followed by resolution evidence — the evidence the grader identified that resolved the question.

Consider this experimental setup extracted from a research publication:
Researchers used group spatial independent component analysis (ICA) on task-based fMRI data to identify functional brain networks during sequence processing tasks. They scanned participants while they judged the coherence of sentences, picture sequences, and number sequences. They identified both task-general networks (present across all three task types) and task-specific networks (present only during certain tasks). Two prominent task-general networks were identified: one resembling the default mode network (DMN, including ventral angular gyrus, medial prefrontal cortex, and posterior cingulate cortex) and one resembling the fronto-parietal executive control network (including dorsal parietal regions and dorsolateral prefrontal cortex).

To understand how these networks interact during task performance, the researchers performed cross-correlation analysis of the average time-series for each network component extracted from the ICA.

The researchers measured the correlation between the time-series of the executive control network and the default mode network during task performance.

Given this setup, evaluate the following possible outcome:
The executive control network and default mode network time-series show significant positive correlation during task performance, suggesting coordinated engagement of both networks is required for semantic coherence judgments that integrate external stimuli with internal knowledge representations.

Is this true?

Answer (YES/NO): NO